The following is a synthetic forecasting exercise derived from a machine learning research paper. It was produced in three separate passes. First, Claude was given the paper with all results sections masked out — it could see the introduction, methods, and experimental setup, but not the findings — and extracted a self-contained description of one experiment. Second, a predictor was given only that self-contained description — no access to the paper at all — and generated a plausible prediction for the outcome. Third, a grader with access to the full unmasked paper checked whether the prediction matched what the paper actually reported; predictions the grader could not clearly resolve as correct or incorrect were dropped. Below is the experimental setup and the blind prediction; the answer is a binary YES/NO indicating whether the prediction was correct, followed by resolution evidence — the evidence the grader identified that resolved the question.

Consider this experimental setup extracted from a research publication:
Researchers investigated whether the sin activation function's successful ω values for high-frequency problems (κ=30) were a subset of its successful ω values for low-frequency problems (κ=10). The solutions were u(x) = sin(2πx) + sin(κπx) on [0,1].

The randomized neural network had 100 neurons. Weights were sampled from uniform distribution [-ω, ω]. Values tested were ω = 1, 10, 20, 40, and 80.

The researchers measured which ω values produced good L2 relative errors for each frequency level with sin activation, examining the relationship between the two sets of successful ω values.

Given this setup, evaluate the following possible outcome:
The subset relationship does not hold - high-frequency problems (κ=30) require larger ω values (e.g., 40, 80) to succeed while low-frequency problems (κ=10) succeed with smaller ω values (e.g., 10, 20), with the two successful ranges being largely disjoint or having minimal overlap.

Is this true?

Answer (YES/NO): NO